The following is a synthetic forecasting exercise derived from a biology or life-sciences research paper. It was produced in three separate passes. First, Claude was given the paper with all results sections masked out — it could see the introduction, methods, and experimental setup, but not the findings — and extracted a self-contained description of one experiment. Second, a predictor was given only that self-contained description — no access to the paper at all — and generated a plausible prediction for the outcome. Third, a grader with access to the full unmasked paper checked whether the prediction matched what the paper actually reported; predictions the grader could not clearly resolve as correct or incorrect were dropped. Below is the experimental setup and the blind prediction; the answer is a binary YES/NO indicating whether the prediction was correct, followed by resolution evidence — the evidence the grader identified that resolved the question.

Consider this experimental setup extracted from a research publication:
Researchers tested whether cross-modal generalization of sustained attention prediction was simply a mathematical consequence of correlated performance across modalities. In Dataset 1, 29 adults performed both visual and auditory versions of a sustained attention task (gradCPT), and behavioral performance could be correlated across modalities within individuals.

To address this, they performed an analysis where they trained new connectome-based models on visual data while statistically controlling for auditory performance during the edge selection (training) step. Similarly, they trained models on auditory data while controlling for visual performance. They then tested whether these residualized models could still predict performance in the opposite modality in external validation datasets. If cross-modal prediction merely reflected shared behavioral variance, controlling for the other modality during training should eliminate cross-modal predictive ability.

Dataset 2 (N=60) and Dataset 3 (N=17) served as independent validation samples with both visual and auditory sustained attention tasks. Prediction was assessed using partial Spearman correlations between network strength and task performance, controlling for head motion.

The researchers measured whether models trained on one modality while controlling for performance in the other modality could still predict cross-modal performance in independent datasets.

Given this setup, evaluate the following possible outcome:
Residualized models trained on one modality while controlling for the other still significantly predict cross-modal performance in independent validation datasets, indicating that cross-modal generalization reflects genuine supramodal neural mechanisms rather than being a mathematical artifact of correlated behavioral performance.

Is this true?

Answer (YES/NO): YES